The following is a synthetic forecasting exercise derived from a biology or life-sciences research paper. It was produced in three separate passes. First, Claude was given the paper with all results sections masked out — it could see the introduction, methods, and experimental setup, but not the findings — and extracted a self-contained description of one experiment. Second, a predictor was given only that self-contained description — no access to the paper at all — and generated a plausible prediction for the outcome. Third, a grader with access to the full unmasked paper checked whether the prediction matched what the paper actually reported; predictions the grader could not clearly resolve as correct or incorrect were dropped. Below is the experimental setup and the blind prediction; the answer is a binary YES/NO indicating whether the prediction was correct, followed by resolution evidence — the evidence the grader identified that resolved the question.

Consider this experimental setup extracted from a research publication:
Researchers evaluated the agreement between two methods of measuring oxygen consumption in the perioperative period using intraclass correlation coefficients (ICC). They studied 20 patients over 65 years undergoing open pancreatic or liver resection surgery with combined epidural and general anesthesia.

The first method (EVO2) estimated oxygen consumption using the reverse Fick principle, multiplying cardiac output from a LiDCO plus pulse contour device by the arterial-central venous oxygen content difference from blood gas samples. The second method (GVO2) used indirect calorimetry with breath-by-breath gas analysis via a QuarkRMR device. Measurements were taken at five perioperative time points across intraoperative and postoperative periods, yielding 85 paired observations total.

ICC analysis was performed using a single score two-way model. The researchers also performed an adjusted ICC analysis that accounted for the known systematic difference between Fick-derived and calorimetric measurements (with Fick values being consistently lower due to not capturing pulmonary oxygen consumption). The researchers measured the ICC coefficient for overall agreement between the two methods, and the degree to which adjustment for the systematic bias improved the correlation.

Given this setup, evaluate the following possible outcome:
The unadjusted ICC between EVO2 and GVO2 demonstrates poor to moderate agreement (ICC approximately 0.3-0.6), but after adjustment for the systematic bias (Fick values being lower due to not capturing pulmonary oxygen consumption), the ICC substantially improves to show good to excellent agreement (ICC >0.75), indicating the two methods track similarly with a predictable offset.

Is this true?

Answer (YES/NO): NO